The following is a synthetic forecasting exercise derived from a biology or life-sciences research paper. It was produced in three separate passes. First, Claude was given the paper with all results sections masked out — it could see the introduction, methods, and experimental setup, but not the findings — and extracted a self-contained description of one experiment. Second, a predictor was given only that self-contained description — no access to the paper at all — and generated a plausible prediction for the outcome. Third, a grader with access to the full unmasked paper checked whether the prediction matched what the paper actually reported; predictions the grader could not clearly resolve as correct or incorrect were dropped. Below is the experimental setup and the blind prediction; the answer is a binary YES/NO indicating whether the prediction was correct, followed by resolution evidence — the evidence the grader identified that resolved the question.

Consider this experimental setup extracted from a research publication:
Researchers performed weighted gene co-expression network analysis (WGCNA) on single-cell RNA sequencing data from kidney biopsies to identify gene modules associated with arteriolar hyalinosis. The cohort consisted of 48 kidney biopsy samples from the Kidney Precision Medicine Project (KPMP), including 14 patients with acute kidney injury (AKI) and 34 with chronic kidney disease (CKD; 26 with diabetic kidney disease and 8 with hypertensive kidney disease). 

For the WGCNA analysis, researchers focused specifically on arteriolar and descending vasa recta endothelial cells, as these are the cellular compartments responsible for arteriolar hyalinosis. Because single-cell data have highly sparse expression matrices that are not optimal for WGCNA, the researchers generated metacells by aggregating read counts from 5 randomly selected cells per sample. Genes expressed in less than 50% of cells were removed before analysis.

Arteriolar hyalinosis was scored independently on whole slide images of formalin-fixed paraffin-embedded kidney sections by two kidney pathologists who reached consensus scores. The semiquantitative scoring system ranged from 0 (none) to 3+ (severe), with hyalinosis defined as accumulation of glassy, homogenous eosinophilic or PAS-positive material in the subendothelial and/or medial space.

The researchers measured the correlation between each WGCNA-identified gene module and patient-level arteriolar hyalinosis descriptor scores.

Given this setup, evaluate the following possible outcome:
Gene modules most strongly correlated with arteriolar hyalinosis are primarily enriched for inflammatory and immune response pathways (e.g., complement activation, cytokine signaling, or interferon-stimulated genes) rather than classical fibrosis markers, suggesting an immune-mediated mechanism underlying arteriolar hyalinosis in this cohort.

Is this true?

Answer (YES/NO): NO